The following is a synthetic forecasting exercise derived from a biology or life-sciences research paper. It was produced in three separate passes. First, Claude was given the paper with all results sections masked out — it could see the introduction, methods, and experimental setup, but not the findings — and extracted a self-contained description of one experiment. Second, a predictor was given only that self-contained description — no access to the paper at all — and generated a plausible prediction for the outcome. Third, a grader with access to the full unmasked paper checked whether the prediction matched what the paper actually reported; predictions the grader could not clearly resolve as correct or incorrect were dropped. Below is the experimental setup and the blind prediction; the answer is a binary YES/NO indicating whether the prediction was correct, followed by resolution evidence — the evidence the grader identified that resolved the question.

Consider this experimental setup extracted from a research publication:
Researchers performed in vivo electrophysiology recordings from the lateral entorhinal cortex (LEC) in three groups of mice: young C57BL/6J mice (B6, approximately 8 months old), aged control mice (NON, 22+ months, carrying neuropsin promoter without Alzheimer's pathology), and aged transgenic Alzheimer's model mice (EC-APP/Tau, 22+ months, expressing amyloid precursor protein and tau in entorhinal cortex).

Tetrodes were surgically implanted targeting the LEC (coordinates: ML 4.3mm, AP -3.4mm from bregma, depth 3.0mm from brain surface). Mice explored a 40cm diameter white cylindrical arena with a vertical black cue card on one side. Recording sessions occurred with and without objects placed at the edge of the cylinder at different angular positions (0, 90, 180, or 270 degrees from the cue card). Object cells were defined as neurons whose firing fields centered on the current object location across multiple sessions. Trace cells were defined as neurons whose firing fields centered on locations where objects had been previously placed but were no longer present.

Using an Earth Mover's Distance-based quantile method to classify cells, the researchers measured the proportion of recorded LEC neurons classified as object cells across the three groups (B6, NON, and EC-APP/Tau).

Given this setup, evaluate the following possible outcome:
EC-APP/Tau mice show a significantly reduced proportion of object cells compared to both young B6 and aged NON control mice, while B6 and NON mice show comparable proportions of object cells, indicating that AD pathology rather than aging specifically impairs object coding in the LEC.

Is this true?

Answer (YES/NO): NO